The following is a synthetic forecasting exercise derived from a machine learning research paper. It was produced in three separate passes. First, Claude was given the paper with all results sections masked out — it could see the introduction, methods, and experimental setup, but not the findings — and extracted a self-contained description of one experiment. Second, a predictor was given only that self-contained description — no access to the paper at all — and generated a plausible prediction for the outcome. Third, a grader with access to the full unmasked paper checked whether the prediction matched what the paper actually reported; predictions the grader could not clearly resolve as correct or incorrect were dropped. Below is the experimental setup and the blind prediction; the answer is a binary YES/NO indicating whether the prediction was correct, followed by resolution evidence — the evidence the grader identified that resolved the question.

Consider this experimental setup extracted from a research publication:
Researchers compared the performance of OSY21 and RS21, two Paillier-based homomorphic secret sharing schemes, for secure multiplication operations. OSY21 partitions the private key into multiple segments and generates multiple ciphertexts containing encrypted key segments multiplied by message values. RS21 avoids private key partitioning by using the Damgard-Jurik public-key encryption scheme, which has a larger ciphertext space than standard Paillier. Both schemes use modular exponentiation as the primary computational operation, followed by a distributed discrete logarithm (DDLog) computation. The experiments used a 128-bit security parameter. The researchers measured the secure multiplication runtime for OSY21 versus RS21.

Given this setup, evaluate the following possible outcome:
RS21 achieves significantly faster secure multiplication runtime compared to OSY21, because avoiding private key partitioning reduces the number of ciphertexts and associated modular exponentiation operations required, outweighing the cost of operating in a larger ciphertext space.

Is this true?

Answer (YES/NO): NO